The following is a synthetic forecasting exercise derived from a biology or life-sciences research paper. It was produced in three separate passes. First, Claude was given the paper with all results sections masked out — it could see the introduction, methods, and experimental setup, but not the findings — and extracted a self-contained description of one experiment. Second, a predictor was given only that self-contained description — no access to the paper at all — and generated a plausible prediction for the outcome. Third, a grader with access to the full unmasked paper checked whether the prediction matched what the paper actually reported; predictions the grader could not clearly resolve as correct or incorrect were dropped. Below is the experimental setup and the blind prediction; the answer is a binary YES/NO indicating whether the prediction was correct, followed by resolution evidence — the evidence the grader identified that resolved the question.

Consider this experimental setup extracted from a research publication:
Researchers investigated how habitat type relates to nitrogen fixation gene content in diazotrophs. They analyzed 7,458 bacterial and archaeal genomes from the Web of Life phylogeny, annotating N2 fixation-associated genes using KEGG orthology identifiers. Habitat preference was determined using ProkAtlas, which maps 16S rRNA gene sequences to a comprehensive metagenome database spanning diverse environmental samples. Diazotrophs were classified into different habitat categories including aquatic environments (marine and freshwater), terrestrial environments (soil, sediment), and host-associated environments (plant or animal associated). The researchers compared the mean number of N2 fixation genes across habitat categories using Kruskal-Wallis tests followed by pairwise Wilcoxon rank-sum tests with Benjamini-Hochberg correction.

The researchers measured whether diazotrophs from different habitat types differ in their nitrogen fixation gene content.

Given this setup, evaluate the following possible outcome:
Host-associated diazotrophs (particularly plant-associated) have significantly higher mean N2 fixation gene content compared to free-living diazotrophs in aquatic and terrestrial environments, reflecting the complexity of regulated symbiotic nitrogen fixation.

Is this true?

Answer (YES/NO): NO